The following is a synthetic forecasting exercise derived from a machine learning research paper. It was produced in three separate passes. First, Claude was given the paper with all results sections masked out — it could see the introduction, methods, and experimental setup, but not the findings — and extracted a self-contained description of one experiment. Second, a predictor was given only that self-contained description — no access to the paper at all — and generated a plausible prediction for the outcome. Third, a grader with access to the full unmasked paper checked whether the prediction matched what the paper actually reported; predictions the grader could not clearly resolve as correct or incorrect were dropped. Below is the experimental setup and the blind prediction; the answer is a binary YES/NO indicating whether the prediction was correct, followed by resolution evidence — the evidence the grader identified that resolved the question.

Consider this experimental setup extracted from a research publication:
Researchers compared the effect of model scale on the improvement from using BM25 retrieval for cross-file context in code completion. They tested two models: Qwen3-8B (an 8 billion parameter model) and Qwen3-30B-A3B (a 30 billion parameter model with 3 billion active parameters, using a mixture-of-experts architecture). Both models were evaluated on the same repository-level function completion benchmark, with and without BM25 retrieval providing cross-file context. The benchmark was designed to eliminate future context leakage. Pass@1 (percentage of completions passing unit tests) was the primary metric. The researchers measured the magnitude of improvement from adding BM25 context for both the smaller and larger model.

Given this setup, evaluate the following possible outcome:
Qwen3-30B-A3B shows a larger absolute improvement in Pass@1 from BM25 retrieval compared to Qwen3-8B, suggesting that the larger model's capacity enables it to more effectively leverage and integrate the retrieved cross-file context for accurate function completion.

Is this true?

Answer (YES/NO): NO